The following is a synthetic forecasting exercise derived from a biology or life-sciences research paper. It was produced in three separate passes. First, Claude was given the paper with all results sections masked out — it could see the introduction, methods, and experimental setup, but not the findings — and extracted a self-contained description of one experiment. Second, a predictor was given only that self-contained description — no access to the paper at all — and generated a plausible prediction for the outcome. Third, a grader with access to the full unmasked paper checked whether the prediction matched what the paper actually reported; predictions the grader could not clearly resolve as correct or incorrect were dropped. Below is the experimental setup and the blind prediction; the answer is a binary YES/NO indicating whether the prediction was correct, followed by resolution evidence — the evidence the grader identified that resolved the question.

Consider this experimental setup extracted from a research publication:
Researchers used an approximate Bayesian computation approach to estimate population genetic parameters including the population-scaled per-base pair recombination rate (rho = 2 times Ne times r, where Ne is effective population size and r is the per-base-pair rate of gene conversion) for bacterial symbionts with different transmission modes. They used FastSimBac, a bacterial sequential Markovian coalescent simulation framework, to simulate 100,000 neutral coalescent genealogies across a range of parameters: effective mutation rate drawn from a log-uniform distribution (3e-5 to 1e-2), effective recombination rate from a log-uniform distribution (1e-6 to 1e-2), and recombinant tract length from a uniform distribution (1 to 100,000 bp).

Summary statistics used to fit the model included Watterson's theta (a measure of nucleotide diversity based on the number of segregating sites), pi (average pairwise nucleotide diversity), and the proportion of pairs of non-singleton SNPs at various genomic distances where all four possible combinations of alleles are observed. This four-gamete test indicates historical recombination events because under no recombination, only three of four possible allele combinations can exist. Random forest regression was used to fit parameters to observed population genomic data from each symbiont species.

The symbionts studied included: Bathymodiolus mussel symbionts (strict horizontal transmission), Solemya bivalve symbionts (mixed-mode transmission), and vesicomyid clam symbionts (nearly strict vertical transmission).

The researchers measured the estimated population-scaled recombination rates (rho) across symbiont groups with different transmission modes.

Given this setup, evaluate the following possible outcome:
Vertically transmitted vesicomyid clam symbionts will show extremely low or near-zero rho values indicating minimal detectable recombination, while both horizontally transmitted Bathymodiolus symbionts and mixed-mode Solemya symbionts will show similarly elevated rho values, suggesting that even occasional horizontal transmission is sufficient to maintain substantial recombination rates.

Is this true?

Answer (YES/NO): NO